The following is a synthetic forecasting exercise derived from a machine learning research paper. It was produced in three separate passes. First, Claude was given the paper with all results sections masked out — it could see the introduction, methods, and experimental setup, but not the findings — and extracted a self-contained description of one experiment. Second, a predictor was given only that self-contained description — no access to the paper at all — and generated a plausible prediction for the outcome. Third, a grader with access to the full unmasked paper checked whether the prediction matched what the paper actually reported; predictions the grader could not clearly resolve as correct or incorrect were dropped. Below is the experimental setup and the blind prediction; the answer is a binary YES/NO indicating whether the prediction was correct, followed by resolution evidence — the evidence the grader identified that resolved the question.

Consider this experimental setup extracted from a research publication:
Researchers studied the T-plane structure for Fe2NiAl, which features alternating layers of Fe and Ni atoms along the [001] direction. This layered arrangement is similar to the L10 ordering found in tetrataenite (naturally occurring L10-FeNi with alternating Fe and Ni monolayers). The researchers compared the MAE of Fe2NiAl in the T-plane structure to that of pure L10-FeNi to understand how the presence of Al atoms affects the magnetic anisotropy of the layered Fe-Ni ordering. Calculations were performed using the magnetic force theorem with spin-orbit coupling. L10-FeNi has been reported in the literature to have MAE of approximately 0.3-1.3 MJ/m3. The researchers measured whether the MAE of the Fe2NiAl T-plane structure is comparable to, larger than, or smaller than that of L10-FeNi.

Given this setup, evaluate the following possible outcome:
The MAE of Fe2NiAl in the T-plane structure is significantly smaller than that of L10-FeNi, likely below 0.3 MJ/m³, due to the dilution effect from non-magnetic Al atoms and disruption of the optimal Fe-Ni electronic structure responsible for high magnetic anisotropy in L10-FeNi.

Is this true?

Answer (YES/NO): NO